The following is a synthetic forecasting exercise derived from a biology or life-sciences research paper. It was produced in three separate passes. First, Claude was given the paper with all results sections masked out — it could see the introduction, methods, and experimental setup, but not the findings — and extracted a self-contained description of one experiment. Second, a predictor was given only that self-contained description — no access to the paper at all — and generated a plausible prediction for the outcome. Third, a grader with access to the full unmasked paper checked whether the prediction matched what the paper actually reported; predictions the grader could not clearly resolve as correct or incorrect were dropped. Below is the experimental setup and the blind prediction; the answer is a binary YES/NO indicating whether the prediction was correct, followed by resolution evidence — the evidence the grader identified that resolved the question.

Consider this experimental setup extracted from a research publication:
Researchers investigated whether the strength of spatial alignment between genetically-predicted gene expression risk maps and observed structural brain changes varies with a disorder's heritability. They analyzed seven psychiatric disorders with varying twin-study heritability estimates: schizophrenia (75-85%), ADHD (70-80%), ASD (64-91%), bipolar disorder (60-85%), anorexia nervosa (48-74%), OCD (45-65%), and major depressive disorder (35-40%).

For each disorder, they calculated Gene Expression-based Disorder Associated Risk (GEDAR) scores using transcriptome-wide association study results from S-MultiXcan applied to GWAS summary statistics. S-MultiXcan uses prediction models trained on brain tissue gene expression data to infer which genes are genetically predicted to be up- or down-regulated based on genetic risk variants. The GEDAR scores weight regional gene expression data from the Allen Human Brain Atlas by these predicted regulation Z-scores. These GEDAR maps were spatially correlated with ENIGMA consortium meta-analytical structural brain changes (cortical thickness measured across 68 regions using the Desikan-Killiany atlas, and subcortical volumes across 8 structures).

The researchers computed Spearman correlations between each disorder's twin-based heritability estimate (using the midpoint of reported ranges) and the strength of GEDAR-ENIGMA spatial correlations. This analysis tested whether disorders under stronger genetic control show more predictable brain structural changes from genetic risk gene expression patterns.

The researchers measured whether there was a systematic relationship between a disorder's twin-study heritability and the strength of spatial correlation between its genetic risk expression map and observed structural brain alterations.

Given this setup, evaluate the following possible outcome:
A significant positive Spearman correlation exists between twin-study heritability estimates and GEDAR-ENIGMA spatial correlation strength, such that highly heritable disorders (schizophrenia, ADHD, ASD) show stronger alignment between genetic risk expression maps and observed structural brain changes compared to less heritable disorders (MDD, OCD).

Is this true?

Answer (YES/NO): NO